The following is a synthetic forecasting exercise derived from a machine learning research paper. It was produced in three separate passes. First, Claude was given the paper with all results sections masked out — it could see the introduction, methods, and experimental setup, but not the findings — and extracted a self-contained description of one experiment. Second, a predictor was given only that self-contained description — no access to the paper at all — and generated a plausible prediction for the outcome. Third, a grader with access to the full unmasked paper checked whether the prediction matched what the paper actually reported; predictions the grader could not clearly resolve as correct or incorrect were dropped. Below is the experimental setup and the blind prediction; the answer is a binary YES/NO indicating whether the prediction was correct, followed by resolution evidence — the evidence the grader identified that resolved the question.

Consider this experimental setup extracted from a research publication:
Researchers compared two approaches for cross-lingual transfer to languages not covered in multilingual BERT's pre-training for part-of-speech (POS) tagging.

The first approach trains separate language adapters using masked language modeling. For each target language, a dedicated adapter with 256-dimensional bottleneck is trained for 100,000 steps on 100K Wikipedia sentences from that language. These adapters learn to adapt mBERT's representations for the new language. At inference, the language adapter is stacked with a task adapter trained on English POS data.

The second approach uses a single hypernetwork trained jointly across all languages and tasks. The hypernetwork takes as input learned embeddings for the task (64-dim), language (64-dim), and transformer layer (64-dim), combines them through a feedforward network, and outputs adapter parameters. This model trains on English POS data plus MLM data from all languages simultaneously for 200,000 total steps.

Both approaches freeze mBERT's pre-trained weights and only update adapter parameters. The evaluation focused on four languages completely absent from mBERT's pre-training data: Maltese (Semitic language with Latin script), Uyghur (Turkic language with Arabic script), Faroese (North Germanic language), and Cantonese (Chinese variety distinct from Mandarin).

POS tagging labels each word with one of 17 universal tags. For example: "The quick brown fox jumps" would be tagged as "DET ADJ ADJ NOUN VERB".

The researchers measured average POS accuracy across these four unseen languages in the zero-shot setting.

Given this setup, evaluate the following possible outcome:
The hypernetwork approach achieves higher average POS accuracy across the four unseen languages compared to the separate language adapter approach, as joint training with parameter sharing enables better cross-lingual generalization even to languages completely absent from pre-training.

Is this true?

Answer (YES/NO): NO